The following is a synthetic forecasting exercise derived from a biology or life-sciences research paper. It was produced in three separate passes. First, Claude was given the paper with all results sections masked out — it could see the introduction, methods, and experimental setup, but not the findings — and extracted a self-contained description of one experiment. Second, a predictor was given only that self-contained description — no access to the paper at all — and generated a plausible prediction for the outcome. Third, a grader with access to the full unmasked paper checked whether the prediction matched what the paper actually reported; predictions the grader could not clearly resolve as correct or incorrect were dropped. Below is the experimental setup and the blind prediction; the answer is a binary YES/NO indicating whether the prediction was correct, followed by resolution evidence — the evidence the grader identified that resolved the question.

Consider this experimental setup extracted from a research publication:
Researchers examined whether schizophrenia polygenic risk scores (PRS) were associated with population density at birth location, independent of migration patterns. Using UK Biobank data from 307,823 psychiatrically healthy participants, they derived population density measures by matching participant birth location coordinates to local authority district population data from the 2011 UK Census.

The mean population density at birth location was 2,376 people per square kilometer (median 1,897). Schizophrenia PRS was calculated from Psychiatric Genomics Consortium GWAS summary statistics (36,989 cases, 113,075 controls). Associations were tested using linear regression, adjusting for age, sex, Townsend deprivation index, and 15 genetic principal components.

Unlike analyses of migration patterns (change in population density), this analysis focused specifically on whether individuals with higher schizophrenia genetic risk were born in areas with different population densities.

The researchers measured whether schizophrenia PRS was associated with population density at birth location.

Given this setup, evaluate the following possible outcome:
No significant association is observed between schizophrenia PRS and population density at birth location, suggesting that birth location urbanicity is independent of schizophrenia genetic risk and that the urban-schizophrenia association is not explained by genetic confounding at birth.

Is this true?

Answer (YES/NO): YES